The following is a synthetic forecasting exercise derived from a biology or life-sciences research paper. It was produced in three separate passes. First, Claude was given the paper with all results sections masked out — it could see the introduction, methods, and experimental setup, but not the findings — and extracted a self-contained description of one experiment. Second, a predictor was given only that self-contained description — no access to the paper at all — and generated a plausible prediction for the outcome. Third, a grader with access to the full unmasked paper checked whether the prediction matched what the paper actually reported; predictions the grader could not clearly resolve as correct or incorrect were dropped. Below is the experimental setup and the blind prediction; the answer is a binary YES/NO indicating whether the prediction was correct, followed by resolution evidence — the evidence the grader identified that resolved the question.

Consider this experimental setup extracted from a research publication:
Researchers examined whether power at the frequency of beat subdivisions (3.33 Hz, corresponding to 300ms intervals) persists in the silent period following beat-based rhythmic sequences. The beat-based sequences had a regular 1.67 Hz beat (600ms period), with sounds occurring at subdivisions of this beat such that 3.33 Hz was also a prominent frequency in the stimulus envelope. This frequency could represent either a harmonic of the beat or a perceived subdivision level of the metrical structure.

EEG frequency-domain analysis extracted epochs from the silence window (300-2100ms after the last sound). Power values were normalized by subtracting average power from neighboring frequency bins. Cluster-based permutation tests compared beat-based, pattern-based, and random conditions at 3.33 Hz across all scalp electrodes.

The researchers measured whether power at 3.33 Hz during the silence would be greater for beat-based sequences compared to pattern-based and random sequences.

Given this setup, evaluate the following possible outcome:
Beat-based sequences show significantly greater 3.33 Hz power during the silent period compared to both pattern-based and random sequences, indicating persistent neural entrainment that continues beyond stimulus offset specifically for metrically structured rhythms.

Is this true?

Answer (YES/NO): NO